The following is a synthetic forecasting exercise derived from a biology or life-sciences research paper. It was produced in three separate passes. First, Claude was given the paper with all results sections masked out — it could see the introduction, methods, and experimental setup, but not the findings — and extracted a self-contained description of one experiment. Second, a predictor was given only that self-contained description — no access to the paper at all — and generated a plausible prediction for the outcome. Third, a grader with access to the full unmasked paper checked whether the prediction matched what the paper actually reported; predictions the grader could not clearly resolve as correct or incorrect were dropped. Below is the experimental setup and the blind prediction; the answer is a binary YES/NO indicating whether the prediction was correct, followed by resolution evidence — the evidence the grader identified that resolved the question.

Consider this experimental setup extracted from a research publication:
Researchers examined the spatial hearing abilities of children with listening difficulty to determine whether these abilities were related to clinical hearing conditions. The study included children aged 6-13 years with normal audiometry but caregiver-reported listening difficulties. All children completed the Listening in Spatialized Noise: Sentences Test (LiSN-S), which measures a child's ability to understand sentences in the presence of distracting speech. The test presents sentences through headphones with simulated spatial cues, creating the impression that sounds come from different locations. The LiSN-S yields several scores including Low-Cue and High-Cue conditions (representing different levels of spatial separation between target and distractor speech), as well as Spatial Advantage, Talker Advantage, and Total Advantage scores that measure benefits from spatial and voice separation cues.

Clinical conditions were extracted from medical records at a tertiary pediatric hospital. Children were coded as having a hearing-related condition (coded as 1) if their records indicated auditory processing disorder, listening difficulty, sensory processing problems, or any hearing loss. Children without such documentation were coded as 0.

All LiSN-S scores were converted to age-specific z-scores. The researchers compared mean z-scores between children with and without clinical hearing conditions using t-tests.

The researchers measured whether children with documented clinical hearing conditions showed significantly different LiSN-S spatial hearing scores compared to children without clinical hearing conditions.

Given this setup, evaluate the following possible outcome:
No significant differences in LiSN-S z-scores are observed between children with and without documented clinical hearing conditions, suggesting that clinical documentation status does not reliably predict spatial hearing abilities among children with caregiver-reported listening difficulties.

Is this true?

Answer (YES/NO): YES